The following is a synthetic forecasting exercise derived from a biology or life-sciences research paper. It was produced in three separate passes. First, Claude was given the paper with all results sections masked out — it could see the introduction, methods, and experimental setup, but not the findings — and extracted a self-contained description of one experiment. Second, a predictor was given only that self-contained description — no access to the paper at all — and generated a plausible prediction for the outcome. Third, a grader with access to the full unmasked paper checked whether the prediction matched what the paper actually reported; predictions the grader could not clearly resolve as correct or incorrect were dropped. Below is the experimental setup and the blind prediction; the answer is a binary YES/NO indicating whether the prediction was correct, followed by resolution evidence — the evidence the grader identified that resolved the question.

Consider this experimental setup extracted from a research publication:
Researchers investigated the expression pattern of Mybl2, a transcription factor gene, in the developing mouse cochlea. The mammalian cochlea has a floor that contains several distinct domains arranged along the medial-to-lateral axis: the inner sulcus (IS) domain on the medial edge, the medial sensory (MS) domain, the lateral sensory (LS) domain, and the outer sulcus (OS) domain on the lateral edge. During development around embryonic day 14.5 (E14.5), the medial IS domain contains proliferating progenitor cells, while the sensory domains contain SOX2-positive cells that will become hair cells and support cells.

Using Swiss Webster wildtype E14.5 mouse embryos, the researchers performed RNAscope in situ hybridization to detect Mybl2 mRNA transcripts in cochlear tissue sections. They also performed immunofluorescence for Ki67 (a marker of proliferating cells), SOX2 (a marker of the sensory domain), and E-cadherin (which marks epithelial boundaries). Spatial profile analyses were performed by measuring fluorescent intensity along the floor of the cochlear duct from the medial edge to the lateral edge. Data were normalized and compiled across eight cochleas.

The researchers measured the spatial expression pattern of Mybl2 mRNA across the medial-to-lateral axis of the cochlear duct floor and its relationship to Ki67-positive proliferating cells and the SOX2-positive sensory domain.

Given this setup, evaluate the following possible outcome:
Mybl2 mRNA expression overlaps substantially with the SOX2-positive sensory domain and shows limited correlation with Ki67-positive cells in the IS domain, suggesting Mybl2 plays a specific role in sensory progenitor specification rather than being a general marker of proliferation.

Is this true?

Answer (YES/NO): NO